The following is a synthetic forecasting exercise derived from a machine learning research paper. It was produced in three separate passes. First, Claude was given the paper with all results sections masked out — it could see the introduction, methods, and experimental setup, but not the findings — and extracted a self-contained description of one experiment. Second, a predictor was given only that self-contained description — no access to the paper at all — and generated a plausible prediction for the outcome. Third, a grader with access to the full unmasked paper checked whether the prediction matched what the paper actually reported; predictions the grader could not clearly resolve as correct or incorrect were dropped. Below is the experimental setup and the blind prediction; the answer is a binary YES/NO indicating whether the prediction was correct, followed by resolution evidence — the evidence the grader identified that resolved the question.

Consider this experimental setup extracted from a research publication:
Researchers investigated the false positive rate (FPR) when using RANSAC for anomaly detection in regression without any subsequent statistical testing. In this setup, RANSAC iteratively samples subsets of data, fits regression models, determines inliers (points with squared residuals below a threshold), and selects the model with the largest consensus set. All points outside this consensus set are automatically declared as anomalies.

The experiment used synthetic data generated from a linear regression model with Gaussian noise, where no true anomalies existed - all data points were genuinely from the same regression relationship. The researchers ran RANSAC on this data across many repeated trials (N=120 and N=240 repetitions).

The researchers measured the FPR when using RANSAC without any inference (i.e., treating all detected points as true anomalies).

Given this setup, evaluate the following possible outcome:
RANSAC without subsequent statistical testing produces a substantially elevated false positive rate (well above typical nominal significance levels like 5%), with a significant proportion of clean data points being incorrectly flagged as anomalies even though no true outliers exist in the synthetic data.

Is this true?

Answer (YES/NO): YES